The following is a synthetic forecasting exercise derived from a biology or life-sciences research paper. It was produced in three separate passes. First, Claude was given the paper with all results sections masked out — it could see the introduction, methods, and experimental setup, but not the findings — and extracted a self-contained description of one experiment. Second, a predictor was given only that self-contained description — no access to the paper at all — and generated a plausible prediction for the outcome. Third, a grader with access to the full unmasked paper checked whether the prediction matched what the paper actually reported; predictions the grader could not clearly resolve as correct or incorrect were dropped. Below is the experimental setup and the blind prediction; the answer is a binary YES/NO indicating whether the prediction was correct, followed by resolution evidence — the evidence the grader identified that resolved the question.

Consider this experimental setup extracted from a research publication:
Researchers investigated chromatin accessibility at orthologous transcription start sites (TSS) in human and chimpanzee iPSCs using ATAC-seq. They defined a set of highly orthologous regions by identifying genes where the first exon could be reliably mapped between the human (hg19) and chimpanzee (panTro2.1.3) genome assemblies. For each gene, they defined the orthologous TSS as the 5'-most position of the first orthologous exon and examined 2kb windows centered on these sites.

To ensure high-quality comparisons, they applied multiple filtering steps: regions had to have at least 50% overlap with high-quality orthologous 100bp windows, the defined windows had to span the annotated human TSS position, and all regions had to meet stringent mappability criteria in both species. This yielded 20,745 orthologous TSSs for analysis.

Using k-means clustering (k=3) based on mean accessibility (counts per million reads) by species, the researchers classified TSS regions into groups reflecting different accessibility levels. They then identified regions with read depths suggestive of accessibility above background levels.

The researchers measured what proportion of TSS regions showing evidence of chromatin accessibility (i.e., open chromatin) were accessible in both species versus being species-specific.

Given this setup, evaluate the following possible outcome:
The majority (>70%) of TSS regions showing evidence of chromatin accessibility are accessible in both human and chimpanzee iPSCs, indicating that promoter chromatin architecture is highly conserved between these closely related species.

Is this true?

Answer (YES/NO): YES